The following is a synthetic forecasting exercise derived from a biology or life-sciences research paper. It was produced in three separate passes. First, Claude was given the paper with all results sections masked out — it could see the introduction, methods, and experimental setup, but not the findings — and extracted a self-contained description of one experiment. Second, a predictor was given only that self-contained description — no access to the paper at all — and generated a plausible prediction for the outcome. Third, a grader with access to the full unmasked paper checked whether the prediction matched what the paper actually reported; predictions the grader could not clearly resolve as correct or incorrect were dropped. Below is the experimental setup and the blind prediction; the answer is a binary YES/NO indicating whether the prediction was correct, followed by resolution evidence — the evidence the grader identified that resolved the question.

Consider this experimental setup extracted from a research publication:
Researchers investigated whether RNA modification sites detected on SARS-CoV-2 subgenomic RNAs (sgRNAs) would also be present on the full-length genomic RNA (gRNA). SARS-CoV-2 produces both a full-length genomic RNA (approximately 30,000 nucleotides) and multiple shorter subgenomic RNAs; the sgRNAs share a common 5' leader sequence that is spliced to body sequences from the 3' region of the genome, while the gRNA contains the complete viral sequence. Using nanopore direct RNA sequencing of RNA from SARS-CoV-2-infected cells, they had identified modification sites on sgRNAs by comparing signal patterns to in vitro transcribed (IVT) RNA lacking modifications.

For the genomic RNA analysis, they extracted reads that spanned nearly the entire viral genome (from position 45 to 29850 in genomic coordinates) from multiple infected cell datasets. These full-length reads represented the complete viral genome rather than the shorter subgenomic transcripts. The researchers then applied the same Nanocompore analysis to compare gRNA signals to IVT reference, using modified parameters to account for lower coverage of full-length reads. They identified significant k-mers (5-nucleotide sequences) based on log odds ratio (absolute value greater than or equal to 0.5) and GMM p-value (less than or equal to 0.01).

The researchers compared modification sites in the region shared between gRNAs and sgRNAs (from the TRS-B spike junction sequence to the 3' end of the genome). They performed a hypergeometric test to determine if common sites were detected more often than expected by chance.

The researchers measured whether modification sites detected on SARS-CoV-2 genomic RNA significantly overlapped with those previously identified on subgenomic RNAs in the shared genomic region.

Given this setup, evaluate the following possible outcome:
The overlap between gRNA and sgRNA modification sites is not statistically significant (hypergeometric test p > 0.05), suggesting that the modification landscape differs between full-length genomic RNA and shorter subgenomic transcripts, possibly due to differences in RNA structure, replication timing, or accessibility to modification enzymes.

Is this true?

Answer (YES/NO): NO